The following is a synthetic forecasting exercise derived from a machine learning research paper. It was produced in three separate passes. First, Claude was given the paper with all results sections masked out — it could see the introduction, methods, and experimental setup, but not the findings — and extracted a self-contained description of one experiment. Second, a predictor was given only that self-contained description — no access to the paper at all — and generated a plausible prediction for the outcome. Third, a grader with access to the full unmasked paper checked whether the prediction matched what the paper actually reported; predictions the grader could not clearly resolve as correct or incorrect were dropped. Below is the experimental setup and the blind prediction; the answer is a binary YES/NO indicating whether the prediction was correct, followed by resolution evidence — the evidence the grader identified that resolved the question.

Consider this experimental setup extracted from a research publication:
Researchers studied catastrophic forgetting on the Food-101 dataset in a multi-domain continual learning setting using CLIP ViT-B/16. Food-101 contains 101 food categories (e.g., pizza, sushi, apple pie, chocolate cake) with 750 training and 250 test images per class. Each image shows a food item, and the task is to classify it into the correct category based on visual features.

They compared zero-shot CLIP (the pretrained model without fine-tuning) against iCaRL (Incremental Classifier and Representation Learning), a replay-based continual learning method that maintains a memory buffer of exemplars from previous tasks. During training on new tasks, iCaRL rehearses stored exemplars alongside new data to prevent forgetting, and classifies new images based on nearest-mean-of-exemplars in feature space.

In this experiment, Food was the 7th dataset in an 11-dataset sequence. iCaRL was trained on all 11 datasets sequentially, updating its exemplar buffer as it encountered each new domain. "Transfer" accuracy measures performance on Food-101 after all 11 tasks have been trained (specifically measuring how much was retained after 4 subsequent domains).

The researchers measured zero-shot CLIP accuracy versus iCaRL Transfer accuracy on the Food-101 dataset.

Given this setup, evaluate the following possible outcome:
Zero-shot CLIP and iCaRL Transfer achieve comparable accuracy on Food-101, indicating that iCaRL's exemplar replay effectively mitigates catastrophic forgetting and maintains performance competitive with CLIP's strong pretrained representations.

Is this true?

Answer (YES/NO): NO